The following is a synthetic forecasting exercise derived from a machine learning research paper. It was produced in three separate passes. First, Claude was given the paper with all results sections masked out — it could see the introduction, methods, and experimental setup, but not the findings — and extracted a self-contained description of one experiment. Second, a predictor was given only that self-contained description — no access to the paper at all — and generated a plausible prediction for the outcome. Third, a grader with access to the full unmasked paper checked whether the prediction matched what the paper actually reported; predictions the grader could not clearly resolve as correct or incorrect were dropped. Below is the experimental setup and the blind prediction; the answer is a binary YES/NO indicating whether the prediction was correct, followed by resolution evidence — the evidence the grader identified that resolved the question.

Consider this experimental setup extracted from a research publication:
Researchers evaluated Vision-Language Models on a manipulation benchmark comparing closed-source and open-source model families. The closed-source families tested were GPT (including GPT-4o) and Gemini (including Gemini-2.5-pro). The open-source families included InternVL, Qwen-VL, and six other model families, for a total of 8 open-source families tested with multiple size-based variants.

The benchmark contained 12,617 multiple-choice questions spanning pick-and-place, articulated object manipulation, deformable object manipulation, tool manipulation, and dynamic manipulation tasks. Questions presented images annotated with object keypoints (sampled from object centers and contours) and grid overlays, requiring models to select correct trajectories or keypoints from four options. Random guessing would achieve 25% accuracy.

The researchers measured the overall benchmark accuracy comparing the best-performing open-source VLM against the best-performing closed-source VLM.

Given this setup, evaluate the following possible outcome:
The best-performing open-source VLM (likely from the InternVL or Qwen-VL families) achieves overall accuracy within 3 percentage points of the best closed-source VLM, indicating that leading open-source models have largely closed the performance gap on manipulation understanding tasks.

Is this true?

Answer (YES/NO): NO